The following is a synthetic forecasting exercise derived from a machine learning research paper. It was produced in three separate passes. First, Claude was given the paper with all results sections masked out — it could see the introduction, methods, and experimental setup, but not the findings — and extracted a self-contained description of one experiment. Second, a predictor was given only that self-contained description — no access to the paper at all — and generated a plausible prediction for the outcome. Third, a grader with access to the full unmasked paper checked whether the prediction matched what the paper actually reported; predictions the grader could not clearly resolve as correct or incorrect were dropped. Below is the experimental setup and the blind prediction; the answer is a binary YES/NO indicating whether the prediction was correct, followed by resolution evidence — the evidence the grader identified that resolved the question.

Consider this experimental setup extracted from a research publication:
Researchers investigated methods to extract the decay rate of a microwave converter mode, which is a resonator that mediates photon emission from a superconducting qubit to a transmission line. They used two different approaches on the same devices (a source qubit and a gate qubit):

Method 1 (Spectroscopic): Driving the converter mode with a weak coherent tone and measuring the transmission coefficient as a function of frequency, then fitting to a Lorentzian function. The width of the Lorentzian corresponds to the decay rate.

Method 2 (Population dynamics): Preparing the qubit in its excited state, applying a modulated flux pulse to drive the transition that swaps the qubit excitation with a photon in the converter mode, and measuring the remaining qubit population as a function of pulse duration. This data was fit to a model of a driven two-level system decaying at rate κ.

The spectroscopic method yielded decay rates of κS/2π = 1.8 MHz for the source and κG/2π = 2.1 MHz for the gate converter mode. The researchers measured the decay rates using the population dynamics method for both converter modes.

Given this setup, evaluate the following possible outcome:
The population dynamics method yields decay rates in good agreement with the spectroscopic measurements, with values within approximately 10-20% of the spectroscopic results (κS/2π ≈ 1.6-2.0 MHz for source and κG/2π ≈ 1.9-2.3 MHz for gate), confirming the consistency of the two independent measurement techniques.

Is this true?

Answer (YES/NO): NO